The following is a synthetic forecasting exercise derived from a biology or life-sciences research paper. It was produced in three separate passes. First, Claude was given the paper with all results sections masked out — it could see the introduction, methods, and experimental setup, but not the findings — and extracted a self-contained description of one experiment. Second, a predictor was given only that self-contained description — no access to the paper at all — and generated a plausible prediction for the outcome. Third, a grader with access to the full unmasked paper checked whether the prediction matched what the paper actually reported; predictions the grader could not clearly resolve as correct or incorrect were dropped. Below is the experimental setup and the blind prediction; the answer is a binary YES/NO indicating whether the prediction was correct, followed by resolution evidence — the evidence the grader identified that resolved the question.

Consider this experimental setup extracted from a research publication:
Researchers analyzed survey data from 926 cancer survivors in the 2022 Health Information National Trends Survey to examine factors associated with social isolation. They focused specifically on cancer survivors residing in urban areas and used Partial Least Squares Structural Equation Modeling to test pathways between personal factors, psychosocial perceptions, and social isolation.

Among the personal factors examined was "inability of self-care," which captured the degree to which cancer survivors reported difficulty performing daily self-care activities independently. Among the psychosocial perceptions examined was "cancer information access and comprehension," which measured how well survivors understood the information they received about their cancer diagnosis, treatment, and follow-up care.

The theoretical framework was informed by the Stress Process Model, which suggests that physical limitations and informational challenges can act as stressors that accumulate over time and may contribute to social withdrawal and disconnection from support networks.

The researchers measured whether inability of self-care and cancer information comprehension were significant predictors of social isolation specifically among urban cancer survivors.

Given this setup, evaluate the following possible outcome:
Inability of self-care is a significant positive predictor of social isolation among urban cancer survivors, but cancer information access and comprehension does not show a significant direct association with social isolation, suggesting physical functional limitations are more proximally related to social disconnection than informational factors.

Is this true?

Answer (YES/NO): NO